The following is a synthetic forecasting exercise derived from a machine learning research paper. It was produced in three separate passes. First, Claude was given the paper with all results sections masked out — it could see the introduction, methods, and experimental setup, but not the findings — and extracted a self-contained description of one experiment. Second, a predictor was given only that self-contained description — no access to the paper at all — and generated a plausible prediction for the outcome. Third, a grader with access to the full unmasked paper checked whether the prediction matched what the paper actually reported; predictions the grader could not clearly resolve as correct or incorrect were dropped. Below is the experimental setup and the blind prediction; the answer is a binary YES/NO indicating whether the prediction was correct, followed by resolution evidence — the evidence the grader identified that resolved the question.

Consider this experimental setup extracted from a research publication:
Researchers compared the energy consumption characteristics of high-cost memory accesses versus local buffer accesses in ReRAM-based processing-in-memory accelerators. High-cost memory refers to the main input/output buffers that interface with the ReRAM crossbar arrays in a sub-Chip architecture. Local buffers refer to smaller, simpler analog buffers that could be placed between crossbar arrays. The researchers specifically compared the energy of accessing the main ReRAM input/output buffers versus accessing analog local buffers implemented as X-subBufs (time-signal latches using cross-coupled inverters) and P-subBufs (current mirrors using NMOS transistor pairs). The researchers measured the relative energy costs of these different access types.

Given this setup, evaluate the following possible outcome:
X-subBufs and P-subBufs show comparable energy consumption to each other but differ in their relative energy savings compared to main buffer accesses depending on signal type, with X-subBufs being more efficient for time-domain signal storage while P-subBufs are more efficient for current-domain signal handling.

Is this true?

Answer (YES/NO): NO